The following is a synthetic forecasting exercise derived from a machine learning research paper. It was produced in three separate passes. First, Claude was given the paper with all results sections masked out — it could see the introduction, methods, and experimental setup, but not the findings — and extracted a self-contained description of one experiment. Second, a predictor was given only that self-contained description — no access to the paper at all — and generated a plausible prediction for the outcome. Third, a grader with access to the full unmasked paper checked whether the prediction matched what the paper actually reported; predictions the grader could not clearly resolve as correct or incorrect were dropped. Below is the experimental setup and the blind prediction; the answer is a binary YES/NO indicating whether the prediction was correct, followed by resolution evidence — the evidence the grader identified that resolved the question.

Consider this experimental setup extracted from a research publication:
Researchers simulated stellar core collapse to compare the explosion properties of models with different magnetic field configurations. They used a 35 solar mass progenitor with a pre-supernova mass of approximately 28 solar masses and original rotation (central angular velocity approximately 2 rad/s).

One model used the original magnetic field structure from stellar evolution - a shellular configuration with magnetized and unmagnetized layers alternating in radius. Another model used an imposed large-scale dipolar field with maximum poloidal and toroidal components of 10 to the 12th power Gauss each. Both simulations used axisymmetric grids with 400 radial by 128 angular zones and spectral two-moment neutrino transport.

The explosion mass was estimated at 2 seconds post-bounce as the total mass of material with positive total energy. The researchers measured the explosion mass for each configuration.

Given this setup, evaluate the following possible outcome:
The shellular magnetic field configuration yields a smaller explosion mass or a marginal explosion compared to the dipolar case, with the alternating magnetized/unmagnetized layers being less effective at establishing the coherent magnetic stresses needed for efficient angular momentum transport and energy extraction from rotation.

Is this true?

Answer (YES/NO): YES